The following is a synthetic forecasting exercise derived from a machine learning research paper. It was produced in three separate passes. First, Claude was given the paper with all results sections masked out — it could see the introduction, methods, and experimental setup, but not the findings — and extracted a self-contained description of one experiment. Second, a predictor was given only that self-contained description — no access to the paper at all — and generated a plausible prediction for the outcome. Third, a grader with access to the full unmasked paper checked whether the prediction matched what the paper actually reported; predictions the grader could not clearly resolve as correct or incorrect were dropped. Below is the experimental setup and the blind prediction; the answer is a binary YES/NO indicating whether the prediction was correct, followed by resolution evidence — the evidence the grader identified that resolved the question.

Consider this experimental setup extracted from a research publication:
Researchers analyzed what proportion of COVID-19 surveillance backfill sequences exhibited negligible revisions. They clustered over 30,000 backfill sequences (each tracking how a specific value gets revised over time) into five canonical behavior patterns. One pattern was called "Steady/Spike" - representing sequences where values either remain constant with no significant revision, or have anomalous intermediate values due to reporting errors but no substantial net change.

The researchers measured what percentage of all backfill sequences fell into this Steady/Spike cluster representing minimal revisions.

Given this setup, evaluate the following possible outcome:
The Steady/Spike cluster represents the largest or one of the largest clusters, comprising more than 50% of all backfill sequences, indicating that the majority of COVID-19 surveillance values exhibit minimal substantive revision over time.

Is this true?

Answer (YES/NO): NO